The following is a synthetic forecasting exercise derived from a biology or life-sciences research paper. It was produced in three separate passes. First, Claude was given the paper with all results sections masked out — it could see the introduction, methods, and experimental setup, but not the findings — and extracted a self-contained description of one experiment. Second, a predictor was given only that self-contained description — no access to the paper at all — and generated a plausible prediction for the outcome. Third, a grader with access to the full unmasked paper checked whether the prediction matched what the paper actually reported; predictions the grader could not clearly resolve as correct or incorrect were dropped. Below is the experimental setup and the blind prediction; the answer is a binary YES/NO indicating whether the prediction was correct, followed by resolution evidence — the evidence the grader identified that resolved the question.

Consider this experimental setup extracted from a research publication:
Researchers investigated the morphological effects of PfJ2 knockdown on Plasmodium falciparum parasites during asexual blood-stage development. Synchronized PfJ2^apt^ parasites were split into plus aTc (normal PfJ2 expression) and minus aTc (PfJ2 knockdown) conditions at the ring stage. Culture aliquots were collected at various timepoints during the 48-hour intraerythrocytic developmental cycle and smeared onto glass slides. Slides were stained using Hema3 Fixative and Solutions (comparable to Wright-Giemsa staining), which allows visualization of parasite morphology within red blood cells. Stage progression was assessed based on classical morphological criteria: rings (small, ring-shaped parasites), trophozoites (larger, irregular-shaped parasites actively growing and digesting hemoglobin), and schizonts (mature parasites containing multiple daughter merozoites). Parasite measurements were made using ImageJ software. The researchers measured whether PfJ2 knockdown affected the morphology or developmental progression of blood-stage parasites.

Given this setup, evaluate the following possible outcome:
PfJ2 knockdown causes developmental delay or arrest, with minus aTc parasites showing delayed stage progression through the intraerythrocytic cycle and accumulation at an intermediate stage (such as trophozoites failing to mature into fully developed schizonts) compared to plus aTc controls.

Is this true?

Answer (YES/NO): YES